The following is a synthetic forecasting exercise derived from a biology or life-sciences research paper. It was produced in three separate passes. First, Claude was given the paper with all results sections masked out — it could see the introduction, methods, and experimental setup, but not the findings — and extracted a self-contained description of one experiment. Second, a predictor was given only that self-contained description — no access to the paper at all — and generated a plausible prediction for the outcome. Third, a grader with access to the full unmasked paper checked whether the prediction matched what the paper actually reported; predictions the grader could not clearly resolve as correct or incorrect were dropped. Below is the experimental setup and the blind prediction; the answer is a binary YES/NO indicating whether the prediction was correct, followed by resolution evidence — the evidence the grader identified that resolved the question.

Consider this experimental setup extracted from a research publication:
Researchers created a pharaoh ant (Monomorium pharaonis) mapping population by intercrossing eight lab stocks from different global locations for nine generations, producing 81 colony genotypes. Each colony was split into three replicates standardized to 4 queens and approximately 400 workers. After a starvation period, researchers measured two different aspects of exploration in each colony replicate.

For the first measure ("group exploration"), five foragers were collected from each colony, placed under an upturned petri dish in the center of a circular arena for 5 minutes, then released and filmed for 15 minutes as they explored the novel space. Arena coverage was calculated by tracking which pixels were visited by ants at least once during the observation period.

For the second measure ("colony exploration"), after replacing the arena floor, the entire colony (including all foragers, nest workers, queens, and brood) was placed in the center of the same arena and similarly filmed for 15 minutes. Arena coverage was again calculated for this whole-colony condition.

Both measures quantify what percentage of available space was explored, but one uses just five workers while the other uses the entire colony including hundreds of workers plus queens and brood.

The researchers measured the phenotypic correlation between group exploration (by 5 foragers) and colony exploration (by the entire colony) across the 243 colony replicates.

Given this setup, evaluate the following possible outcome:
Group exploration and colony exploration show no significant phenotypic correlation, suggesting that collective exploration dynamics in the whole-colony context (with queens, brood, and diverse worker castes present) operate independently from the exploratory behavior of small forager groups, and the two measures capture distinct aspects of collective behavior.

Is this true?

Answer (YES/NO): NO